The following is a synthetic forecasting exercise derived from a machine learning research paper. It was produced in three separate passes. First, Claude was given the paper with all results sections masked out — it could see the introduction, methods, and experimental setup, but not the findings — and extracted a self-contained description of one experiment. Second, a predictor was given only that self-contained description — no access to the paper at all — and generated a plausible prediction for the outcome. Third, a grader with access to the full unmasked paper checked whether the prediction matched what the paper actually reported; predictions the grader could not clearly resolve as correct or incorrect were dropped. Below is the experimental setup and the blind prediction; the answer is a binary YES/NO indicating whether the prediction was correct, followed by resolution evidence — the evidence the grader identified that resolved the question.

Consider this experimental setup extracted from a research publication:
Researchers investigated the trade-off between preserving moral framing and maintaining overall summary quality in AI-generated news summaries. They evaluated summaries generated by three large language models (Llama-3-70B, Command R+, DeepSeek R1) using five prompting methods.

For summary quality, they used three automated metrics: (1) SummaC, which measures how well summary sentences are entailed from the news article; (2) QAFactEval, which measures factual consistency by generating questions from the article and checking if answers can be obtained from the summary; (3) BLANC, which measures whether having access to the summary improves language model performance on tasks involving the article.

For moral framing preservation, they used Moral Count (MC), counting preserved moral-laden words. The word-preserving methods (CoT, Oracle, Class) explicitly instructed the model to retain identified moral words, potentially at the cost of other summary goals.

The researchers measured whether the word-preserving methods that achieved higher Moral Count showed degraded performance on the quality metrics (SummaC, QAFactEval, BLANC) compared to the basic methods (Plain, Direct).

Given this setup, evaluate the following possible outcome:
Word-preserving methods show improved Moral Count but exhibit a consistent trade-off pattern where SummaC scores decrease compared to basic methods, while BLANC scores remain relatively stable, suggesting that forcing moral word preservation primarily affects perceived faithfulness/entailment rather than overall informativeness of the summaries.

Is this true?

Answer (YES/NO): NO